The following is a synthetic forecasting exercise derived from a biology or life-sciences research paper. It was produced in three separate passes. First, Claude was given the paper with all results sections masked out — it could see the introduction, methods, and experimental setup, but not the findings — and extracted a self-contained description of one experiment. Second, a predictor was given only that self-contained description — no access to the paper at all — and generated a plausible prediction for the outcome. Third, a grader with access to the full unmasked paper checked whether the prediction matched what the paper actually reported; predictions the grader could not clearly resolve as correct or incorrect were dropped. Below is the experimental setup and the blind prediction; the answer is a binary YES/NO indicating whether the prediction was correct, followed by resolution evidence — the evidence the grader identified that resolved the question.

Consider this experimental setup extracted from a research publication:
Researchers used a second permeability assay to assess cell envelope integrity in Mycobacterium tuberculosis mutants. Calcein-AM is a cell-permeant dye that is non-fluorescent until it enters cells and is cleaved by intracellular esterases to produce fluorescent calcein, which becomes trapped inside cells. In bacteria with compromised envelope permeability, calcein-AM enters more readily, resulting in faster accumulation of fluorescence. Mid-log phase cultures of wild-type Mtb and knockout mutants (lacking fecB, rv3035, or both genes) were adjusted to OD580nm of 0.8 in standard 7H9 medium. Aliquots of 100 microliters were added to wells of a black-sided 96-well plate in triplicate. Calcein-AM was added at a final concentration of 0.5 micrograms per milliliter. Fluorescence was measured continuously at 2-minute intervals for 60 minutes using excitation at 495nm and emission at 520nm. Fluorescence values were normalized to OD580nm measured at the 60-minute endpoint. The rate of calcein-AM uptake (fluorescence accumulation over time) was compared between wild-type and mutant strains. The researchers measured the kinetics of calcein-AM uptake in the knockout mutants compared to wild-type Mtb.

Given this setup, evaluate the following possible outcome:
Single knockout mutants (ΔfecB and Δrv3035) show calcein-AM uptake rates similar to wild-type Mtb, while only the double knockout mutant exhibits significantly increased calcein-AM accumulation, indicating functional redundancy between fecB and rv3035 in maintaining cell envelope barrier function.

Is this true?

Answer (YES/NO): NO